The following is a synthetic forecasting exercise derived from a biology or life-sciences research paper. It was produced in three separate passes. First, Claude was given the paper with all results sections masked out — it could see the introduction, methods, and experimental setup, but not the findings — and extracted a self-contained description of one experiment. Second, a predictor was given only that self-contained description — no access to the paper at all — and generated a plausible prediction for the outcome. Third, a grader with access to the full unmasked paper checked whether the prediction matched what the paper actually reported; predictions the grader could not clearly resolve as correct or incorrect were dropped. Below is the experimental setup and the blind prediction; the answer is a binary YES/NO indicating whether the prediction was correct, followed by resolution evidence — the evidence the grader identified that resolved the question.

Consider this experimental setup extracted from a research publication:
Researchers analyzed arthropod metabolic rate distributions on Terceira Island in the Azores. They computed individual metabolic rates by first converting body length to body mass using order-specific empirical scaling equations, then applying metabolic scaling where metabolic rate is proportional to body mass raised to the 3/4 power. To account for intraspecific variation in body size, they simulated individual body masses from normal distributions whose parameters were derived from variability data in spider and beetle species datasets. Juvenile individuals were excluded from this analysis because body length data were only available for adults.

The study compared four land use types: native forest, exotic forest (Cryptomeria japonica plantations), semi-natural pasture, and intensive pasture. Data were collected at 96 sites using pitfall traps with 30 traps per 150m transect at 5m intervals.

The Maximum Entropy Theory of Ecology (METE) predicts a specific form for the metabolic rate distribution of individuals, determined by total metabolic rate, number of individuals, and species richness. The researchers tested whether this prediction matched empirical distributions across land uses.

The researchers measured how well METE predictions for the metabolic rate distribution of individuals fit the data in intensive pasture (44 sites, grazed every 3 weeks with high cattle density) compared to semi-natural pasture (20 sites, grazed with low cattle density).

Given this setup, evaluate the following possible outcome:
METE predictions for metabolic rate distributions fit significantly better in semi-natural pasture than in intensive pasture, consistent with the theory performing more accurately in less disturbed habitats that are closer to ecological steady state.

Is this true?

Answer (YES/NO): NO